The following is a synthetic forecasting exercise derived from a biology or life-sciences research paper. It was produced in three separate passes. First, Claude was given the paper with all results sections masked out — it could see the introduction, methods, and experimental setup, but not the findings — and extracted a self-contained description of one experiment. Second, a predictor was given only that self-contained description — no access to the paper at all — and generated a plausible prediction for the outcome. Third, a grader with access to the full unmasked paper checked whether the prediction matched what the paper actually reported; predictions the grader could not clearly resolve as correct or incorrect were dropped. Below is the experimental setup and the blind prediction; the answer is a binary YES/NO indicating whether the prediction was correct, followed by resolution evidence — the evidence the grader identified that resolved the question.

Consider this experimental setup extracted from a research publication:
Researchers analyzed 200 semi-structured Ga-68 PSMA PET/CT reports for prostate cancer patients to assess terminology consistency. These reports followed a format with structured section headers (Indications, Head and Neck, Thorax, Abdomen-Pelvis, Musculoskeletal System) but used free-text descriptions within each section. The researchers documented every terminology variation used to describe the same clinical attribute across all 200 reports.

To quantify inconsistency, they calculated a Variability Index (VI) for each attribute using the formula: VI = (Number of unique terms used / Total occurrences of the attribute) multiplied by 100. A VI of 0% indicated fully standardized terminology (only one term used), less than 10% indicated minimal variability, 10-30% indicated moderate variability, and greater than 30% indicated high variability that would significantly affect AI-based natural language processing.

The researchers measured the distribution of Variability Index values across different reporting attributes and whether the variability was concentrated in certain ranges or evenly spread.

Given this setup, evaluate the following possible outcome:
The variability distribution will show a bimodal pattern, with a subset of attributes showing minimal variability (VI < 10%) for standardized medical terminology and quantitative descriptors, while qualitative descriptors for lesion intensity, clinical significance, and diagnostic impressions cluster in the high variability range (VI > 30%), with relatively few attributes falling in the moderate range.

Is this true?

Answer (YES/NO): NO